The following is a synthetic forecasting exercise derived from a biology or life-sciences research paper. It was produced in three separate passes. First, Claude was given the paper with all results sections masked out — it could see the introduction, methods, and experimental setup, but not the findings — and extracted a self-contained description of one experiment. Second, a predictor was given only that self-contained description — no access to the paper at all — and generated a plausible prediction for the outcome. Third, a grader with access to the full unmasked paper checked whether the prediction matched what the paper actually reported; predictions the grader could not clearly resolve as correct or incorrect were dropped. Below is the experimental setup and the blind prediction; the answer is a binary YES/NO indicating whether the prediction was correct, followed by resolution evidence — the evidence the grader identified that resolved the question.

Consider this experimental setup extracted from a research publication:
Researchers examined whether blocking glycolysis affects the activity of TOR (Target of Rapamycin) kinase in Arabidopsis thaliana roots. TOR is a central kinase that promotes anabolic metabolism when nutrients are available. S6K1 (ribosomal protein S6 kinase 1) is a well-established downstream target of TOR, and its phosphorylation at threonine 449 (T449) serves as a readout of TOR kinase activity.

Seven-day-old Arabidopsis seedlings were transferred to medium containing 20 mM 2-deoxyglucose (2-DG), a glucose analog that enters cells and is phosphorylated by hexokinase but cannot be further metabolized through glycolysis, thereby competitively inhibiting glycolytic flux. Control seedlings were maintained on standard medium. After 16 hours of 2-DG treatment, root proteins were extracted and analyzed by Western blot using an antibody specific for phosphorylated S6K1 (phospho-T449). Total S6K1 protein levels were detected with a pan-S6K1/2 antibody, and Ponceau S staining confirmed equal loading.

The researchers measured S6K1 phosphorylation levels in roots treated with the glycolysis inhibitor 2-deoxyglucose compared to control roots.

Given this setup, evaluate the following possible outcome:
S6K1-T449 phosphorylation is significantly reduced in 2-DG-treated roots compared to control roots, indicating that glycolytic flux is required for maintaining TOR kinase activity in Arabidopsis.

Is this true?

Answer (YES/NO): YES